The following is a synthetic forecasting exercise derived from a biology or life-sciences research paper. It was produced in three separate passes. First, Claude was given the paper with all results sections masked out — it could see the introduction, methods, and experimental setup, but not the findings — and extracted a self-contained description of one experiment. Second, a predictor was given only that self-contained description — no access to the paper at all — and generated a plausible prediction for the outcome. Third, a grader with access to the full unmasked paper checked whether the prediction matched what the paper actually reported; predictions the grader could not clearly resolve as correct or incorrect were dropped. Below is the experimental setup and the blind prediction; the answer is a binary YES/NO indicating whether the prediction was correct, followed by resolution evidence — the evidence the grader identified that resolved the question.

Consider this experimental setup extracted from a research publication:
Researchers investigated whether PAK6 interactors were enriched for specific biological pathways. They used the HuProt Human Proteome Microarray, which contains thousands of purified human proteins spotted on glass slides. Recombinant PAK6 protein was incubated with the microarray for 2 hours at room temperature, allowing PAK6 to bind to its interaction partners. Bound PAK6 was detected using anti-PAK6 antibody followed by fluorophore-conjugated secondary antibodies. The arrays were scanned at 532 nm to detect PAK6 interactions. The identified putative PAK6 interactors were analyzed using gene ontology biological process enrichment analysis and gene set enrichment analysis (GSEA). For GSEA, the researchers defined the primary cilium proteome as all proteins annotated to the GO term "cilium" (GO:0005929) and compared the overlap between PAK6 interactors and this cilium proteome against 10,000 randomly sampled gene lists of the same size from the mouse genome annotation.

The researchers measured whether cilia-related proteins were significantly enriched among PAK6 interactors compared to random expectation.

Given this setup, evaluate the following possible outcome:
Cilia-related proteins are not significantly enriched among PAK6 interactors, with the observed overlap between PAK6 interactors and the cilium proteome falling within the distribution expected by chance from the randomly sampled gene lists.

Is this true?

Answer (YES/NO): NO